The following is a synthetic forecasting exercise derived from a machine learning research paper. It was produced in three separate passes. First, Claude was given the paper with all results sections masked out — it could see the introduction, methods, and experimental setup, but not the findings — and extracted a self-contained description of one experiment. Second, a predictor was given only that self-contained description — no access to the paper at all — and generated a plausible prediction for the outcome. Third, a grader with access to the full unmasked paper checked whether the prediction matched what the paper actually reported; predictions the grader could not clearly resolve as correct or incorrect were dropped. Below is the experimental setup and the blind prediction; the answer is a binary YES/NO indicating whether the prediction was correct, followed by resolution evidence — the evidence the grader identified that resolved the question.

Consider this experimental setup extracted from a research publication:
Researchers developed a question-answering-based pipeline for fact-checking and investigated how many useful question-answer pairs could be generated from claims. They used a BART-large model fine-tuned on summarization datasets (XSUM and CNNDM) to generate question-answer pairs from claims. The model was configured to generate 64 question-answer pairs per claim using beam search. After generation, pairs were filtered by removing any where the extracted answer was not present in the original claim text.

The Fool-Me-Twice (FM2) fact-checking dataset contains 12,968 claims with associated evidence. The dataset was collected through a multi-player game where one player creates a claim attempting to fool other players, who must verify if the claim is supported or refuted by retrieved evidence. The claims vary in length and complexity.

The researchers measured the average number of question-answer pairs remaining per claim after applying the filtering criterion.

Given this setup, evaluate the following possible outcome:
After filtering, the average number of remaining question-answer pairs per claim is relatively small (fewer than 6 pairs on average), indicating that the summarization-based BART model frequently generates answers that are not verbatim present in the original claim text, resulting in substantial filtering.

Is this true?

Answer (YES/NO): NO